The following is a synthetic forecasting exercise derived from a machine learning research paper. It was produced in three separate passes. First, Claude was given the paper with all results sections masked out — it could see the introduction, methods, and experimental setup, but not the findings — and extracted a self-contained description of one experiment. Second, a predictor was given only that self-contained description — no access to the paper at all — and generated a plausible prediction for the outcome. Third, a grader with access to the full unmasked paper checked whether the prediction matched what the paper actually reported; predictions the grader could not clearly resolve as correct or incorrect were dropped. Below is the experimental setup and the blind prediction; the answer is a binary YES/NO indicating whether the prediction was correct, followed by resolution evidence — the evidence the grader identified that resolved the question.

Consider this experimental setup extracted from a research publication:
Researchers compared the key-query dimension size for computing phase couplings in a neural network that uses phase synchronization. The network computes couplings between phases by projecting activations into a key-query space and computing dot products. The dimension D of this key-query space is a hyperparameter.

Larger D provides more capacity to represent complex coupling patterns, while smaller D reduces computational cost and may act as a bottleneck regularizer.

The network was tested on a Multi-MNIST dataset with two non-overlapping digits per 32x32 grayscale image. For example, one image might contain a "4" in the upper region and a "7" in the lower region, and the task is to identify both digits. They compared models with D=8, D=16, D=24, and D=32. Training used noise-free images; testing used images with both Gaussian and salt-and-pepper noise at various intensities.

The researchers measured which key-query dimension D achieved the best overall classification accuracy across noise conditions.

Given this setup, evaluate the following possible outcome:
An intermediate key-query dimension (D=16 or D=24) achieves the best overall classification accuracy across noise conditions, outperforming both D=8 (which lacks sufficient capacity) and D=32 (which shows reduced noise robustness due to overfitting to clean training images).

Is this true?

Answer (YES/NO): NO